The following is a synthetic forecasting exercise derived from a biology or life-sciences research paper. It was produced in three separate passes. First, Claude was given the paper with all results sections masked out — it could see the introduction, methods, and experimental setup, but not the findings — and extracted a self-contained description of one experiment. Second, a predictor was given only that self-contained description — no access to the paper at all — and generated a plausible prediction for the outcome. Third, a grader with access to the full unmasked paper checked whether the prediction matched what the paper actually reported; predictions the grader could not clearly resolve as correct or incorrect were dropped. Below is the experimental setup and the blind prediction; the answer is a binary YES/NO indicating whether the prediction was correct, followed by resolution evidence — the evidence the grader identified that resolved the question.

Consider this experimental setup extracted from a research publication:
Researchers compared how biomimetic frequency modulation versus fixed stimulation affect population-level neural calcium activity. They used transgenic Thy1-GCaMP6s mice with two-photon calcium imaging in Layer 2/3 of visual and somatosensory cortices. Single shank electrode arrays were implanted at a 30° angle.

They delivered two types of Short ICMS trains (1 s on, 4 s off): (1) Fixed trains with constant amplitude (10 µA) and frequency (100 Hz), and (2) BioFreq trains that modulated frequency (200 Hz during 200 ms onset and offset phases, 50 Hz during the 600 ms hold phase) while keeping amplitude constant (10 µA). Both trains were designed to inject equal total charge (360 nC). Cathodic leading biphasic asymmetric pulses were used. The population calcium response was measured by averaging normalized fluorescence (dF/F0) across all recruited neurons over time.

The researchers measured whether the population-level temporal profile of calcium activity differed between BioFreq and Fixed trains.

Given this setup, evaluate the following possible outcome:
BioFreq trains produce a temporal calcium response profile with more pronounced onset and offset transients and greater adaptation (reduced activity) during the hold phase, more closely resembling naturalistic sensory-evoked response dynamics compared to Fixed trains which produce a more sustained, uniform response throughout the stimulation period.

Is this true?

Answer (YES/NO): NO